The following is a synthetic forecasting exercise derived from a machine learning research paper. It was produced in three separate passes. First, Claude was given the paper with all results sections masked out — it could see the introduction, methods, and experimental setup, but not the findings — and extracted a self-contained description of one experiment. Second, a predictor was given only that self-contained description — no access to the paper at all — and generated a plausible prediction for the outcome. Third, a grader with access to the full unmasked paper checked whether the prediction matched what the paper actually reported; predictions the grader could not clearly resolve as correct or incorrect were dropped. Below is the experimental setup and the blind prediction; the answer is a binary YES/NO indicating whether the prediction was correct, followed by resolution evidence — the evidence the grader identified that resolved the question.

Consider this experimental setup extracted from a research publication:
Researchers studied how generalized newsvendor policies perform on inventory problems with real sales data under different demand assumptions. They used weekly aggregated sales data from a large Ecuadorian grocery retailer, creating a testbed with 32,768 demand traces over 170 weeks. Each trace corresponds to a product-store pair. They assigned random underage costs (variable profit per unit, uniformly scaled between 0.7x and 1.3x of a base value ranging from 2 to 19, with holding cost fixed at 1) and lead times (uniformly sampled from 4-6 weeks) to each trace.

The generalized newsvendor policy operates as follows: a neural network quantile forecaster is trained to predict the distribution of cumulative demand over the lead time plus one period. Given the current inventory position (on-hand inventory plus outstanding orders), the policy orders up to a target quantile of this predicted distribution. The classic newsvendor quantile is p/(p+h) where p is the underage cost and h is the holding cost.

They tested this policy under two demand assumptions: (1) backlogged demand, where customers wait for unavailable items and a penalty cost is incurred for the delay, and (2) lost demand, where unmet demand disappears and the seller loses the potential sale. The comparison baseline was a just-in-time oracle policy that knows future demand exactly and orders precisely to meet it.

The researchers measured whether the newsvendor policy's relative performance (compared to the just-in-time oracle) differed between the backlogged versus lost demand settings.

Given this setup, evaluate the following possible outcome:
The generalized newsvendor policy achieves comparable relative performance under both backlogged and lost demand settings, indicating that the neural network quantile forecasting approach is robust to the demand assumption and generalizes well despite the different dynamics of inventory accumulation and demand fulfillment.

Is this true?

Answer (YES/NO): NO